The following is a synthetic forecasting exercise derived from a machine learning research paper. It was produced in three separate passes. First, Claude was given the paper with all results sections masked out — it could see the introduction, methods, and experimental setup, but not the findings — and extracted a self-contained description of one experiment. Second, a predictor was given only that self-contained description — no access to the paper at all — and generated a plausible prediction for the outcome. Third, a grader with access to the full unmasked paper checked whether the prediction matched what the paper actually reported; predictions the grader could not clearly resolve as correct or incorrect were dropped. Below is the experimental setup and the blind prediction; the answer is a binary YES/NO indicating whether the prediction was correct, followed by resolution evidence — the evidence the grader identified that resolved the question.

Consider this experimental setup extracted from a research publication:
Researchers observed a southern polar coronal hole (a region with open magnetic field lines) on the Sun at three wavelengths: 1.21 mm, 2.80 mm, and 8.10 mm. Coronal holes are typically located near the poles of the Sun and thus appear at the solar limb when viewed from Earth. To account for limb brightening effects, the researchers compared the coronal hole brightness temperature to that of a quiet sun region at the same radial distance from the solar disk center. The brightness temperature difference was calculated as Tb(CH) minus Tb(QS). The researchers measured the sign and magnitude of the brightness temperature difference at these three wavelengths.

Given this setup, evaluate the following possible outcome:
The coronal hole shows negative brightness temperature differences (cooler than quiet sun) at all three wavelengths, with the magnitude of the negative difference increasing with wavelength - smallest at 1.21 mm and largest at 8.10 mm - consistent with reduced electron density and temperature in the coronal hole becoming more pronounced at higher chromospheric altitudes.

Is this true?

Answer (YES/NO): NO